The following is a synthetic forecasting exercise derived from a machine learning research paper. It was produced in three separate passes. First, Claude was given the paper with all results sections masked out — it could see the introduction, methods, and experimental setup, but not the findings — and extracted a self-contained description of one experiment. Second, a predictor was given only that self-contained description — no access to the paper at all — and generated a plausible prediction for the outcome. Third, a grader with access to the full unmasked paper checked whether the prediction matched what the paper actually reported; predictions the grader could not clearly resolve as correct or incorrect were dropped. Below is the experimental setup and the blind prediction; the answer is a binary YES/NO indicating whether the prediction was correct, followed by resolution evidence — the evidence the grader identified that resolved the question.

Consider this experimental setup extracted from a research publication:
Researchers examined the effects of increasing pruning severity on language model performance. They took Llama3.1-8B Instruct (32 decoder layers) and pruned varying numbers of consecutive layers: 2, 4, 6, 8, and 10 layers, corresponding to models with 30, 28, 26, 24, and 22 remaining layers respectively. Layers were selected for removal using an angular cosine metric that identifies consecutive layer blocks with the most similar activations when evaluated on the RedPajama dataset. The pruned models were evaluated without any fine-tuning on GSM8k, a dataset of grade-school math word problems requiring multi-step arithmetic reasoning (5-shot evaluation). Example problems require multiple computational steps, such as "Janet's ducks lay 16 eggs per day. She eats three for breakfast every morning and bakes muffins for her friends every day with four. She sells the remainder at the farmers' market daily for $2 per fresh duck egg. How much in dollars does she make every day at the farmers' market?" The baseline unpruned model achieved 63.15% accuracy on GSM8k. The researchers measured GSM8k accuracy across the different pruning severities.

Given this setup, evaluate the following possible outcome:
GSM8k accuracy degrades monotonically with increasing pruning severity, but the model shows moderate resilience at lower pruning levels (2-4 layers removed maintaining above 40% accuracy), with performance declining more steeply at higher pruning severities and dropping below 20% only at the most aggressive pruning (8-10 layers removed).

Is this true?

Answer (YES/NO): NO